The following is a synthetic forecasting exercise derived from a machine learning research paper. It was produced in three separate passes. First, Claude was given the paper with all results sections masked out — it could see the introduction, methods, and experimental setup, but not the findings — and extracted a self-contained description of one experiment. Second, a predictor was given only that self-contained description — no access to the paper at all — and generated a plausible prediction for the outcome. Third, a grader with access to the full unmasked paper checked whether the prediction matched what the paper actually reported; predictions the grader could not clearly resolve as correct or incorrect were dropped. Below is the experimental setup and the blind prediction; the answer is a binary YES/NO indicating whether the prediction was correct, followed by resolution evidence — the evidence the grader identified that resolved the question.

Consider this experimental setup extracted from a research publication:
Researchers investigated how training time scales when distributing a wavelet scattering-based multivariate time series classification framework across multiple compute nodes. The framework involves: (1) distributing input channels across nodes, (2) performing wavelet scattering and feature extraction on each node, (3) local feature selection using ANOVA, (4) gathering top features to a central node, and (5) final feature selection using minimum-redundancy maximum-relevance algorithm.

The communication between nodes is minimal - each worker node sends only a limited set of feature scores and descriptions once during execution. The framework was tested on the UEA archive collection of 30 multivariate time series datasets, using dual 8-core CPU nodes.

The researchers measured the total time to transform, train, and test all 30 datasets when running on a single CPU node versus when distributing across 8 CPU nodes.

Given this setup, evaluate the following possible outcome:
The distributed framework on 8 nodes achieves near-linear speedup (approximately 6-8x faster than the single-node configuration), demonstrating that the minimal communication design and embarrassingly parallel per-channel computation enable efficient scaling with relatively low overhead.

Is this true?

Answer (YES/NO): NO